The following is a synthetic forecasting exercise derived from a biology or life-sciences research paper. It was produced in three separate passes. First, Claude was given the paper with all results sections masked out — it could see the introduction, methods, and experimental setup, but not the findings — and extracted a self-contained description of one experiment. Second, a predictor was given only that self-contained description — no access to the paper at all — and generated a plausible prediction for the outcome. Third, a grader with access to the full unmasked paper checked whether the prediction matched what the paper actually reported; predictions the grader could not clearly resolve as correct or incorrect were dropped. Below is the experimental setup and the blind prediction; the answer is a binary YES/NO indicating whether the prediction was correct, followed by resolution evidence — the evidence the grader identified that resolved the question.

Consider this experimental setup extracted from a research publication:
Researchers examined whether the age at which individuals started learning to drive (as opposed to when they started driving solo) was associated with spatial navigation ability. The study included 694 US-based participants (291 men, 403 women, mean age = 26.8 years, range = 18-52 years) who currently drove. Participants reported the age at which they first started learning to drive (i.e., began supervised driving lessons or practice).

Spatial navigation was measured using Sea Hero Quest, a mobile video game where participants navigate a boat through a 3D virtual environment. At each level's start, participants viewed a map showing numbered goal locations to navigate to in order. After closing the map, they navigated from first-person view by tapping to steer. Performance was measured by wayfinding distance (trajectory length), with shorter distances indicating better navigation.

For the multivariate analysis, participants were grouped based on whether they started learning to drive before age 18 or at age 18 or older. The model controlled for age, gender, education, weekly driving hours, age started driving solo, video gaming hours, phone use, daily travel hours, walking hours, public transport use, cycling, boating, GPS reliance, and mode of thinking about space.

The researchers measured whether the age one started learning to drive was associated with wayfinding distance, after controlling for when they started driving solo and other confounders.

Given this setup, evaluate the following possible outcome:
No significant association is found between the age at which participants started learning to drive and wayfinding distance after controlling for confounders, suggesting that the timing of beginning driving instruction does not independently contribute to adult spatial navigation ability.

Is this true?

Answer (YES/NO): YES